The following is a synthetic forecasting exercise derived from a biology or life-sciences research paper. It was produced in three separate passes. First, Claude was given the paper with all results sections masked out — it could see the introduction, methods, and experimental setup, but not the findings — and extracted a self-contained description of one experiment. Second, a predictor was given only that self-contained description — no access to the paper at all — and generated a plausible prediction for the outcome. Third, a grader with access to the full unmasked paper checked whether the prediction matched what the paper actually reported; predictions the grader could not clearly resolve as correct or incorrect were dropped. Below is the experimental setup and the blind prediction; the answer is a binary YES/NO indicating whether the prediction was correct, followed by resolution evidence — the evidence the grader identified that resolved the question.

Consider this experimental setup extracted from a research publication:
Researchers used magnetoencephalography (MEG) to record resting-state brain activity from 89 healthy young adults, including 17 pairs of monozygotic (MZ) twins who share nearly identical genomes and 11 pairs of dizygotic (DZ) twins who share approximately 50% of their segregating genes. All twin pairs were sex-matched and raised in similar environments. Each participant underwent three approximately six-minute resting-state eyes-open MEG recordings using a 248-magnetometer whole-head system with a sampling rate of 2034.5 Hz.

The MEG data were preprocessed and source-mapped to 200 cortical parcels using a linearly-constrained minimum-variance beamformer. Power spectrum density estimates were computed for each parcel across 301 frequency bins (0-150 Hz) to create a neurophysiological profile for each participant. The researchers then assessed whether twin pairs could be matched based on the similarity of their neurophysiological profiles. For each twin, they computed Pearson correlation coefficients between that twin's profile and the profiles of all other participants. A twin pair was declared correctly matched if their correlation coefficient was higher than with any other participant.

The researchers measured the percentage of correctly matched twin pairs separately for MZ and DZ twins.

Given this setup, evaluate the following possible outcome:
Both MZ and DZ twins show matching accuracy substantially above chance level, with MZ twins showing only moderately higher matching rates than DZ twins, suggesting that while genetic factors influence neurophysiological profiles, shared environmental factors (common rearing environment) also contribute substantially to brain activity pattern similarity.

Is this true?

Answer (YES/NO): NO